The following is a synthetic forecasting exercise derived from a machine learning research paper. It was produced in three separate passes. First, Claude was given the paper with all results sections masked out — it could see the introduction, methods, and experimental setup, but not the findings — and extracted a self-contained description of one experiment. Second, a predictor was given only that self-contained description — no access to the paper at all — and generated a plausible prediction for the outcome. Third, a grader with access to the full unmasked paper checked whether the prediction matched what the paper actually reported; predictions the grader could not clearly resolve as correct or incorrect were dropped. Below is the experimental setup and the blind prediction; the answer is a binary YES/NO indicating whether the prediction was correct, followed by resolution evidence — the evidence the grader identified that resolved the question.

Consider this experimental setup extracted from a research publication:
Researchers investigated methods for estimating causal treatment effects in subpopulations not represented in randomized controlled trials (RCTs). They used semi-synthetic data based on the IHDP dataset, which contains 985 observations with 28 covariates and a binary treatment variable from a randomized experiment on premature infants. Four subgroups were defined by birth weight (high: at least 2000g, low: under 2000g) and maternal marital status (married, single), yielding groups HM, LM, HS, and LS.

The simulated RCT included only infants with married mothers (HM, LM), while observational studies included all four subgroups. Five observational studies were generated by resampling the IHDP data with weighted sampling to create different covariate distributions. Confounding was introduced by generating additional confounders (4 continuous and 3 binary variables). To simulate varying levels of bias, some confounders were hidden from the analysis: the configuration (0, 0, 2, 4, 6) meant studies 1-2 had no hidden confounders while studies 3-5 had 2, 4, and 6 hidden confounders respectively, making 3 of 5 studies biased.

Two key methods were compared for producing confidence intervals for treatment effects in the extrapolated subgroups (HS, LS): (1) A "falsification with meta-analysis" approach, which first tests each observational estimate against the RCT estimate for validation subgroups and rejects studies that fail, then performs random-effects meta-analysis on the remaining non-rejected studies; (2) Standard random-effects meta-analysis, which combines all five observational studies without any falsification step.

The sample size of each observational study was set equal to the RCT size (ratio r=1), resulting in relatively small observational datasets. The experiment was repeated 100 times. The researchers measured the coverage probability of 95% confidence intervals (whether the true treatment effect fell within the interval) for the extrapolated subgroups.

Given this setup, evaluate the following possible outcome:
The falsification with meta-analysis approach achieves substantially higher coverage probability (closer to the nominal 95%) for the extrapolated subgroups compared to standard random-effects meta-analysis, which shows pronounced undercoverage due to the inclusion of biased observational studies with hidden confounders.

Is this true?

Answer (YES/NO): NO